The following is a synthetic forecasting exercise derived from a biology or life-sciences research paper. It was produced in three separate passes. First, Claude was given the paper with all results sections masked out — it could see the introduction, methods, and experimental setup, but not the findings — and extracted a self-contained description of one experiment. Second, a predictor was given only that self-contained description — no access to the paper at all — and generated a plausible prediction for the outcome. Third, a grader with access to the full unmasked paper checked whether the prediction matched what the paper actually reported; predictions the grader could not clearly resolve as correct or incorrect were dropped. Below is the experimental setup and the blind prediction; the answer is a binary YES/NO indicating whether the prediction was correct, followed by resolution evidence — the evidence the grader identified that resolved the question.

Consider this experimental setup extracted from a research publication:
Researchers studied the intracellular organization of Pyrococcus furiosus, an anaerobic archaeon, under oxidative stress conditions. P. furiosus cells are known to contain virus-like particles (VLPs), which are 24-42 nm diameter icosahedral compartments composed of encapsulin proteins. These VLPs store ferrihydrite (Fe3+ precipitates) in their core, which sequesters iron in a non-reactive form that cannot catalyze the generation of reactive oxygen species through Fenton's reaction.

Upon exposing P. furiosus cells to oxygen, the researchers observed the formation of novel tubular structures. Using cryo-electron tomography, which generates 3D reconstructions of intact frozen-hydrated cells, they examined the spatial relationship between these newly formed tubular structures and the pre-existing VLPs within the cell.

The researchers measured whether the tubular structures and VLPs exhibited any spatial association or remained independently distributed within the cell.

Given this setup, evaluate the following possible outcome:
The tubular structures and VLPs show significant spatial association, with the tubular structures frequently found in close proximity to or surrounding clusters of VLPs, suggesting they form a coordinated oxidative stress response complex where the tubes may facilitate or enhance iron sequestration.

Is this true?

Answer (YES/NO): NO